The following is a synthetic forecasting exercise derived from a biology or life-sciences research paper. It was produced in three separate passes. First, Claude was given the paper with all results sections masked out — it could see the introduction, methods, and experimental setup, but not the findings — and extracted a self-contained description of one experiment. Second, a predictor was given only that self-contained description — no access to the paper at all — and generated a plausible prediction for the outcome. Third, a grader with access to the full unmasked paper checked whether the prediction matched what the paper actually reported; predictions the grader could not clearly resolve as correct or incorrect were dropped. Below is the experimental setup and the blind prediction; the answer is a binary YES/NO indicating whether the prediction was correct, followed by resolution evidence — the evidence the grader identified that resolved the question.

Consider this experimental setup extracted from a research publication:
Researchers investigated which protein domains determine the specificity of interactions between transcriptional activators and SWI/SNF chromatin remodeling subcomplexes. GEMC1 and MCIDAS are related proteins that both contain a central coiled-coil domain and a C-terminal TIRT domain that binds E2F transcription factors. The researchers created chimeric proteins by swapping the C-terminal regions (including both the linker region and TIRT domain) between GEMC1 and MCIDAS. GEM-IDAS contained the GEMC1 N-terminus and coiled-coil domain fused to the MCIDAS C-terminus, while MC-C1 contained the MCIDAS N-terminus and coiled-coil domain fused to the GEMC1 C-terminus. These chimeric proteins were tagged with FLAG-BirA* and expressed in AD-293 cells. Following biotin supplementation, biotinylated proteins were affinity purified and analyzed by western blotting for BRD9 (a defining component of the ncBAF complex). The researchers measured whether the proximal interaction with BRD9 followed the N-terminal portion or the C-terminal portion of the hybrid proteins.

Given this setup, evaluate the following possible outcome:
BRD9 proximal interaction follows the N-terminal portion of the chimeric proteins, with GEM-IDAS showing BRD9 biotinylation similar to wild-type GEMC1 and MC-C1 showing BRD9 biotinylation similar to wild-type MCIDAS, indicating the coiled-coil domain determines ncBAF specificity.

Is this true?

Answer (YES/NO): NO